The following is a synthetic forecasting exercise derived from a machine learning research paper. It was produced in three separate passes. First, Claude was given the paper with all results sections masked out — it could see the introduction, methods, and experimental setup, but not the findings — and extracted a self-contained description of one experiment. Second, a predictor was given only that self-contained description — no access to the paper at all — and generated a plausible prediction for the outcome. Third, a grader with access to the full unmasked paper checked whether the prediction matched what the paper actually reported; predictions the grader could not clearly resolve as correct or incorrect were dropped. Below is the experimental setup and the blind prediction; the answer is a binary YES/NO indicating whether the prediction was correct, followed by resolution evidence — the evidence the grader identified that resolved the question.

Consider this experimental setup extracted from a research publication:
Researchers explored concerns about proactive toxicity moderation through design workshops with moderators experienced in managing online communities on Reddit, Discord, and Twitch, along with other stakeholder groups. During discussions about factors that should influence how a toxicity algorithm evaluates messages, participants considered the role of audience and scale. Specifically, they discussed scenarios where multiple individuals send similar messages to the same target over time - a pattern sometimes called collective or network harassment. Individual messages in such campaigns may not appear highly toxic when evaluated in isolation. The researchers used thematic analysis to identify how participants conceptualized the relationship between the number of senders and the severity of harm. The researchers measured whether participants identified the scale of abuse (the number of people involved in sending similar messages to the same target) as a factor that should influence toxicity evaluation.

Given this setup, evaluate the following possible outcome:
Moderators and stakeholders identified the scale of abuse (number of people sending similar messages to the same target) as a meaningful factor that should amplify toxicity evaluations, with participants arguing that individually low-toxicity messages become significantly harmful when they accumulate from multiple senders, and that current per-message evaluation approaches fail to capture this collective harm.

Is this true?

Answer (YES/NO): YES